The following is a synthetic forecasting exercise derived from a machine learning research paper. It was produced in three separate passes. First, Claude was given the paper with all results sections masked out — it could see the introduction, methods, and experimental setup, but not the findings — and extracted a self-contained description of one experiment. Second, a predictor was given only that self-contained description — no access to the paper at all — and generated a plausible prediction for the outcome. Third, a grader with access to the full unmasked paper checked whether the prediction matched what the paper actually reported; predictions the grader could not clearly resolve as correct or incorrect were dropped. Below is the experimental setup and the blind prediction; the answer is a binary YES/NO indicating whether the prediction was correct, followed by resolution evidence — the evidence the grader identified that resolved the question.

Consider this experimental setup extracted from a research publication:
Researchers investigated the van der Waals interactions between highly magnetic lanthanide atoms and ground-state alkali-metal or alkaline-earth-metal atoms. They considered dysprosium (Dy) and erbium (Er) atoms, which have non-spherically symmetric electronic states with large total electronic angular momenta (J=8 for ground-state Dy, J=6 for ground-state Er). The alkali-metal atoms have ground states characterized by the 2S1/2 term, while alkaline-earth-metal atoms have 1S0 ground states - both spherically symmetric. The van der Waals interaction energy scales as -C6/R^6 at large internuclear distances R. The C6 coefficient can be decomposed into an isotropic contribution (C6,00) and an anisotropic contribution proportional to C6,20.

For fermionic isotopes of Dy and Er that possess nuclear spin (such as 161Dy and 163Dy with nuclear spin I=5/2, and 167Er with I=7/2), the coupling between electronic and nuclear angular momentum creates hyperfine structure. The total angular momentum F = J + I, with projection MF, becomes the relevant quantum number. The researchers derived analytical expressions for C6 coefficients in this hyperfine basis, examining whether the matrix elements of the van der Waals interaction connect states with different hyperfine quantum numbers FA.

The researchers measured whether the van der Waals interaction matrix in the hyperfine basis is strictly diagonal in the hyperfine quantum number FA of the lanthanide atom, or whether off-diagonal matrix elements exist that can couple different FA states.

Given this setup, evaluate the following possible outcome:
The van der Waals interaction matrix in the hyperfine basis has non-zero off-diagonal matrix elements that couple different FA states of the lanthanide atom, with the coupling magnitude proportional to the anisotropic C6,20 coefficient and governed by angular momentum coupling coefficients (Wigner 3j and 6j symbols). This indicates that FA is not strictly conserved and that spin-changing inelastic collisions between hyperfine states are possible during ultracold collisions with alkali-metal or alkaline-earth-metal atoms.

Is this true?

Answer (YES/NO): YES